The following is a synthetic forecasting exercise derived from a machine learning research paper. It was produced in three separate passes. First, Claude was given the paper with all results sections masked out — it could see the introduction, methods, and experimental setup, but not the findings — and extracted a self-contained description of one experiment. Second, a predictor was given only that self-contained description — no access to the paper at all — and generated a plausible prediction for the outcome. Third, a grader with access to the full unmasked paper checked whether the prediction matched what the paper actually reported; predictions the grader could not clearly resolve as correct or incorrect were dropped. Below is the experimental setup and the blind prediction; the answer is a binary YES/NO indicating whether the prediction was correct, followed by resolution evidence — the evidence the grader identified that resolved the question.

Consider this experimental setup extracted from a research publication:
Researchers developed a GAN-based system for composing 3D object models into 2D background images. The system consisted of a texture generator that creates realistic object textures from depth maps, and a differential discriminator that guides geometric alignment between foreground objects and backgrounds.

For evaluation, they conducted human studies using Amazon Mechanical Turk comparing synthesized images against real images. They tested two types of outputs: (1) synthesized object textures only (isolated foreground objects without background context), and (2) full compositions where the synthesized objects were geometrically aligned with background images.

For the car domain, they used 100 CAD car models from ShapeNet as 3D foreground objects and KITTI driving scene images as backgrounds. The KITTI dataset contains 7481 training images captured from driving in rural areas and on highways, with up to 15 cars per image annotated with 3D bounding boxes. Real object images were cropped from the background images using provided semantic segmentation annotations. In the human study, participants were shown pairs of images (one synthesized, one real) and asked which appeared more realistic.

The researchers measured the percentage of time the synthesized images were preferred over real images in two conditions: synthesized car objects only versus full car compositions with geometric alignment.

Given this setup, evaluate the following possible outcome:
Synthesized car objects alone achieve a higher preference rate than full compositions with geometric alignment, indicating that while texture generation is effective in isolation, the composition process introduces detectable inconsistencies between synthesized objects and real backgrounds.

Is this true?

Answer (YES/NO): YES